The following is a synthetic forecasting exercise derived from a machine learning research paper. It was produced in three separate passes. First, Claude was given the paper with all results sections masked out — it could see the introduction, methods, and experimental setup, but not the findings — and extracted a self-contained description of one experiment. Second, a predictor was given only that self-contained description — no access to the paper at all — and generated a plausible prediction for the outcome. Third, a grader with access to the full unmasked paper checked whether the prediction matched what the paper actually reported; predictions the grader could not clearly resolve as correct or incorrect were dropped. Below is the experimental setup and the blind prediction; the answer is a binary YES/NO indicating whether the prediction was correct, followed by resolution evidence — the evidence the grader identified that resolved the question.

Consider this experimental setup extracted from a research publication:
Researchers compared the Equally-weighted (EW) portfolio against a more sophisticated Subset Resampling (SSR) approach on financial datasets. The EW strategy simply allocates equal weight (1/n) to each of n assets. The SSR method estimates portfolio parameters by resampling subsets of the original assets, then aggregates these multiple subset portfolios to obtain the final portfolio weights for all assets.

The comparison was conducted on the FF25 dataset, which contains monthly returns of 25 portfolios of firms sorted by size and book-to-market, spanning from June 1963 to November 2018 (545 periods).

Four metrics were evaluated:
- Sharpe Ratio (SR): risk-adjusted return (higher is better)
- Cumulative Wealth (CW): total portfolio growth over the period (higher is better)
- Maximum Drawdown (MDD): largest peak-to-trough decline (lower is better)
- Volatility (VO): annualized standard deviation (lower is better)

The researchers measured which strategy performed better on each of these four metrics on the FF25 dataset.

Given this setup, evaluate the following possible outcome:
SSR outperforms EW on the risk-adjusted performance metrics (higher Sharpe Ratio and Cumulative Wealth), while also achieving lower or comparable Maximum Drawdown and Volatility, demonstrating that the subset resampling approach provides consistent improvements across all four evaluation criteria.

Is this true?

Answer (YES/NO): NO